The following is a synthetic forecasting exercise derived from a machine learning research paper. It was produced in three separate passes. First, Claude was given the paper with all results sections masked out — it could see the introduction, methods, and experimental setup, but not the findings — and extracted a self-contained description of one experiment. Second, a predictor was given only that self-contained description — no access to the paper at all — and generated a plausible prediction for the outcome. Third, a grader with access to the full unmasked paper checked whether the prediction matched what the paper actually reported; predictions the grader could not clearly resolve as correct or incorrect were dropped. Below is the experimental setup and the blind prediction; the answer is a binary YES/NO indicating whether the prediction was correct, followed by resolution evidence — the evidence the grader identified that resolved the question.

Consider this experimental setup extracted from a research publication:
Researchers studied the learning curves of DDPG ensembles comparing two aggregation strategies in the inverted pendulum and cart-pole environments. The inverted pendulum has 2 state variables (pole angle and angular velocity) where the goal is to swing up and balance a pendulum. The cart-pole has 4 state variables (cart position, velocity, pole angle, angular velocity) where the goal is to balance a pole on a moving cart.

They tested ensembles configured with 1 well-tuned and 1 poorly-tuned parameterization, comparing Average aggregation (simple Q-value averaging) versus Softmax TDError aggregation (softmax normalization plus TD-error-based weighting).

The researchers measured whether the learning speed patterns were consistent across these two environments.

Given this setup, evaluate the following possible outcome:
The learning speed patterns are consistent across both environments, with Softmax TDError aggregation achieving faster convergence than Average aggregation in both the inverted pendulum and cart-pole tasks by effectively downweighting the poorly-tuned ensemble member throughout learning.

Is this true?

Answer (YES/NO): NO